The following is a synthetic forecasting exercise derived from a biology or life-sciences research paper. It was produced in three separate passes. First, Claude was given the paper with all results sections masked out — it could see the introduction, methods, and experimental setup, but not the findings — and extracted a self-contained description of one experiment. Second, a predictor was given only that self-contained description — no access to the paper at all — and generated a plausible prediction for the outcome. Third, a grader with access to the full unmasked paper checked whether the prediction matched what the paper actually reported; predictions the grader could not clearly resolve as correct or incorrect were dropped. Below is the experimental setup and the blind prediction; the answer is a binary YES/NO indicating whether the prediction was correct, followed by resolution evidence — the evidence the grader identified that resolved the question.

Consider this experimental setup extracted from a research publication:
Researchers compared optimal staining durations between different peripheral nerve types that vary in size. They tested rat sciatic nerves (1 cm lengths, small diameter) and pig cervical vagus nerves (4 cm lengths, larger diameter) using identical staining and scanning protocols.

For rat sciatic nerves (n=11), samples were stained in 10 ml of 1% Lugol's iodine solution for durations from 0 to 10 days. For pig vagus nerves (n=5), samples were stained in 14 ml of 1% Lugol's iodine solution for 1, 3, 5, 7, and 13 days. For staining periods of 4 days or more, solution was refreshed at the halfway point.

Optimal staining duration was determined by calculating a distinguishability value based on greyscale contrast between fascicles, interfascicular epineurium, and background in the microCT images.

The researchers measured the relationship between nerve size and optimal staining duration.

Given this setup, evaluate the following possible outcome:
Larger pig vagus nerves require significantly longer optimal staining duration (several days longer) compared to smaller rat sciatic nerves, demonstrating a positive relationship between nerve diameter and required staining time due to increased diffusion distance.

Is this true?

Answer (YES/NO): YES